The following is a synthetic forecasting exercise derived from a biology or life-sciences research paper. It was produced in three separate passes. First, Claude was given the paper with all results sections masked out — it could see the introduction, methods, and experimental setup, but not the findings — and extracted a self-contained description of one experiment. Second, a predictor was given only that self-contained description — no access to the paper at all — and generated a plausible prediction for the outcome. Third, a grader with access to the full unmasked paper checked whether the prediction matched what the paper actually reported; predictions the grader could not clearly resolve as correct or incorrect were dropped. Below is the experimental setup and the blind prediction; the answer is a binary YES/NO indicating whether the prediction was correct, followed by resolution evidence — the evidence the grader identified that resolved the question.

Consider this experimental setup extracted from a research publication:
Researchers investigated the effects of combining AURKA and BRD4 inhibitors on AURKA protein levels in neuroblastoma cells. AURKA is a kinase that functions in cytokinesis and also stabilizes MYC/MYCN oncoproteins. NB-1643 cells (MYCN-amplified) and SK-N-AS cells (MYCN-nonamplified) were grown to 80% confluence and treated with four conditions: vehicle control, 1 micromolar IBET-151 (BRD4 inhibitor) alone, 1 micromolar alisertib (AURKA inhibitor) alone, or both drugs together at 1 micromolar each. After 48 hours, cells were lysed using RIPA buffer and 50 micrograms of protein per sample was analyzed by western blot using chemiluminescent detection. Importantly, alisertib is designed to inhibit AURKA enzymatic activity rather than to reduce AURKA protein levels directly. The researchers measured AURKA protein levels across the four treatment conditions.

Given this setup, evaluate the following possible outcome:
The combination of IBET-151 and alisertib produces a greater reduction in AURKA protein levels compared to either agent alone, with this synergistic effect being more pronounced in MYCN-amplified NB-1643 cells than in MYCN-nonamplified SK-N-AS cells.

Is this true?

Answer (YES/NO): NO